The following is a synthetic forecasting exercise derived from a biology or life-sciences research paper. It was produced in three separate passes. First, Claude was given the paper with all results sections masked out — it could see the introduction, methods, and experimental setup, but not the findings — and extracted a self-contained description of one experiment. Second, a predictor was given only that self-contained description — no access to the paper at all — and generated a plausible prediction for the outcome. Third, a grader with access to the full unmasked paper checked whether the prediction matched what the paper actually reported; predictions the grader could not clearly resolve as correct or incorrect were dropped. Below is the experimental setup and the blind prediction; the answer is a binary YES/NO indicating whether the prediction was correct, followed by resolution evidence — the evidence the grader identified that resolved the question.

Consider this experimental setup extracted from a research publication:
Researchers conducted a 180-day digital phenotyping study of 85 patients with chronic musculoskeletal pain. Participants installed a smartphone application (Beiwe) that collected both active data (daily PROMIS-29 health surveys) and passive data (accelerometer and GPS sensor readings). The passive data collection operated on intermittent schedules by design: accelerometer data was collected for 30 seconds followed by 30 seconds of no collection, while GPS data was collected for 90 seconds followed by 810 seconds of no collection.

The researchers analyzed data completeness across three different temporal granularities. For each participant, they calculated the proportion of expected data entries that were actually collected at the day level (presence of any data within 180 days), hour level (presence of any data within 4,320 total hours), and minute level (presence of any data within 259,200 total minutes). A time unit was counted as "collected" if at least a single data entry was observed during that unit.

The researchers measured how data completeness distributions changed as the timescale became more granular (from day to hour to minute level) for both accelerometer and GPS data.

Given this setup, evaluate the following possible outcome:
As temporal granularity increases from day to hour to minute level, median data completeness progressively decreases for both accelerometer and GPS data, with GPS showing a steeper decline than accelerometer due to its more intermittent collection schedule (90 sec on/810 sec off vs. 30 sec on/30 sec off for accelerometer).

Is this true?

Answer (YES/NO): YES